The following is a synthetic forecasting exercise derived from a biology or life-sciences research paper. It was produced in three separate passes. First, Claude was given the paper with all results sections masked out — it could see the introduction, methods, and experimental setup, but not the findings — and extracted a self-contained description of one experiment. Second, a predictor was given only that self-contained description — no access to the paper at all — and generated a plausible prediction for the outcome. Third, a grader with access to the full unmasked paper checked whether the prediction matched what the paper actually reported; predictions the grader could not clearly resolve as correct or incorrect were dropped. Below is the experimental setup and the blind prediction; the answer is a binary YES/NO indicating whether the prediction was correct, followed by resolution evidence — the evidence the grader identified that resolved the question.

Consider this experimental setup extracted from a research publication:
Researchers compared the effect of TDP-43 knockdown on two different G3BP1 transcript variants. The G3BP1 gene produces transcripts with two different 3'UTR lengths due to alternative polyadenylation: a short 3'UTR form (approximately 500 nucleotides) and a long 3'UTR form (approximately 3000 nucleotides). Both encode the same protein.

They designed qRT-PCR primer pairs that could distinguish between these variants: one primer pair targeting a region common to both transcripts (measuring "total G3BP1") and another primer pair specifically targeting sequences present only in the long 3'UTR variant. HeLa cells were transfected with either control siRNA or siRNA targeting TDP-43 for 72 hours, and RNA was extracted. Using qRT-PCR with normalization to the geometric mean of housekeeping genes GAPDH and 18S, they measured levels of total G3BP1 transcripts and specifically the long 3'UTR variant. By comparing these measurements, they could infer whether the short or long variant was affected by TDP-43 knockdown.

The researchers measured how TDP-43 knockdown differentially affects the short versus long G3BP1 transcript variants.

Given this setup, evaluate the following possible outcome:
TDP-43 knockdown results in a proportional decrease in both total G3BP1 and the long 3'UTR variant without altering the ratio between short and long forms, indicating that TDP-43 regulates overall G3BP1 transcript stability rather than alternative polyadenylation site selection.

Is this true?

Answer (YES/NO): NO